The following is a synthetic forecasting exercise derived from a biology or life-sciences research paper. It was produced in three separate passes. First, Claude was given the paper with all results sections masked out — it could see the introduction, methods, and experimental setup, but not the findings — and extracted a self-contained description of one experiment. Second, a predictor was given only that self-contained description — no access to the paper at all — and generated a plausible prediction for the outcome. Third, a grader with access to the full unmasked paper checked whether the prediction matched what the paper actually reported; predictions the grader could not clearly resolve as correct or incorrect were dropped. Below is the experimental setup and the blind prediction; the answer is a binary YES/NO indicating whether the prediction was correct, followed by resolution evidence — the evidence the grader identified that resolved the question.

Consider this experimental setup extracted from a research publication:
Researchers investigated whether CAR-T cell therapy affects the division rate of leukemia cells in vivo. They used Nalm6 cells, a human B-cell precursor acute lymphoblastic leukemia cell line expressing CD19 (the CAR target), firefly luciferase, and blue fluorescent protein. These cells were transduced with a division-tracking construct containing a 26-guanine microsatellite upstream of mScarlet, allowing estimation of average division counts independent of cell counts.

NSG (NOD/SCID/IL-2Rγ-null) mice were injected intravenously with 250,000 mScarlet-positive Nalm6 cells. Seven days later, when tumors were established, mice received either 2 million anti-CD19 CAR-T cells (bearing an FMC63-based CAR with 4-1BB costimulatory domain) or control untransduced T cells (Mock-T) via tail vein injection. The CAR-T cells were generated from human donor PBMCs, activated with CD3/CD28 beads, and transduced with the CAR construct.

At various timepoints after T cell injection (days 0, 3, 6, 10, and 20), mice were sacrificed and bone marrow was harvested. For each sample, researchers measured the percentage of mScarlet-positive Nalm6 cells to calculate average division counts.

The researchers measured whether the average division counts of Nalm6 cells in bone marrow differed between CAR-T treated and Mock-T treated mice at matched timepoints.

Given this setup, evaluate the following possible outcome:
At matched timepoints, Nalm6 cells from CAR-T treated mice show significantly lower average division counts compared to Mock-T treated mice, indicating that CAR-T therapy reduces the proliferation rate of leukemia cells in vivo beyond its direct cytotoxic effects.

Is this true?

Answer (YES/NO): NO